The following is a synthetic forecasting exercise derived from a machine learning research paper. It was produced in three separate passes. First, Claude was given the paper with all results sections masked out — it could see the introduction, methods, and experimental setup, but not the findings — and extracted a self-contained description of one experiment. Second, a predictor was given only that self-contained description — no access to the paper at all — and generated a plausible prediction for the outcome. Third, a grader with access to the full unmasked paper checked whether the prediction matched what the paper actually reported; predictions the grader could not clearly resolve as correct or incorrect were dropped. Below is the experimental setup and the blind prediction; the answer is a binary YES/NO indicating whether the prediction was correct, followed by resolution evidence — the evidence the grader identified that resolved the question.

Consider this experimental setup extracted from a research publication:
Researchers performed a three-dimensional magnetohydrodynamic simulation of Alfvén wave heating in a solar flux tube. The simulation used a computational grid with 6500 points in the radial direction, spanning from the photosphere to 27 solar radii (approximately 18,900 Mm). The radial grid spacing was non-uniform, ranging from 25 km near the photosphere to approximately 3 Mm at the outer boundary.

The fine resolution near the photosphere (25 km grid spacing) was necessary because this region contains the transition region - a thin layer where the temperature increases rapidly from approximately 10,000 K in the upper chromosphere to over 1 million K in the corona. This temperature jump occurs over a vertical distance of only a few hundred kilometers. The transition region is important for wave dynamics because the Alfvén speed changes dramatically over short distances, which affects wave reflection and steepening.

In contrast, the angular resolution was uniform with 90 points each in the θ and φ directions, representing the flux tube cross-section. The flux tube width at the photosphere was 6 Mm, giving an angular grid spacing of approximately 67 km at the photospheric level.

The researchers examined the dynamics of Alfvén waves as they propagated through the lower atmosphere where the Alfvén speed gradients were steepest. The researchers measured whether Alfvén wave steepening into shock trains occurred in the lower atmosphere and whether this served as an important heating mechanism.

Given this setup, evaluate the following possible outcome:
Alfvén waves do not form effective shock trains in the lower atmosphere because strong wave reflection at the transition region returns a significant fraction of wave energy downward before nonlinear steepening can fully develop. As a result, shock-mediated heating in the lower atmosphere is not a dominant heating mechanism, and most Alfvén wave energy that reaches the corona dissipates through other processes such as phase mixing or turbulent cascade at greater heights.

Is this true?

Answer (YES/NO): NO